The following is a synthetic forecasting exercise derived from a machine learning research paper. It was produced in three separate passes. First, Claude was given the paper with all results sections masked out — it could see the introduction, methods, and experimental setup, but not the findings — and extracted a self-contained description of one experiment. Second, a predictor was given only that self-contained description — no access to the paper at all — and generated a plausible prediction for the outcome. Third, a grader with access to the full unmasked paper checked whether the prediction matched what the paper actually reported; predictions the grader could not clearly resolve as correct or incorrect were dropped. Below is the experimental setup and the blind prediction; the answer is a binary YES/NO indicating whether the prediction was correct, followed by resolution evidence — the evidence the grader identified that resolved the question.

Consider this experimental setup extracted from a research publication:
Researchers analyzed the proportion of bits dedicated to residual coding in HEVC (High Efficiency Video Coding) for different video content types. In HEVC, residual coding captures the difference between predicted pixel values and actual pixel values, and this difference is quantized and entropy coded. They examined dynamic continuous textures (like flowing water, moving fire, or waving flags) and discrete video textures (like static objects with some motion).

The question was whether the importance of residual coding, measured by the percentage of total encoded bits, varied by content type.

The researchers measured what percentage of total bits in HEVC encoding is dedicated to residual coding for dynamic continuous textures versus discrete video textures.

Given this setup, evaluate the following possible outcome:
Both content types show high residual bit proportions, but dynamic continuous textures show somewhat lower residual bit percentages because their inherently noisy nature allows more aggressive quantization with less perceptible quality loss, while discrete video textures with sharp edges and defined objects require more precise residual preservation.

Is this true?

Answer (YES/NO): YES